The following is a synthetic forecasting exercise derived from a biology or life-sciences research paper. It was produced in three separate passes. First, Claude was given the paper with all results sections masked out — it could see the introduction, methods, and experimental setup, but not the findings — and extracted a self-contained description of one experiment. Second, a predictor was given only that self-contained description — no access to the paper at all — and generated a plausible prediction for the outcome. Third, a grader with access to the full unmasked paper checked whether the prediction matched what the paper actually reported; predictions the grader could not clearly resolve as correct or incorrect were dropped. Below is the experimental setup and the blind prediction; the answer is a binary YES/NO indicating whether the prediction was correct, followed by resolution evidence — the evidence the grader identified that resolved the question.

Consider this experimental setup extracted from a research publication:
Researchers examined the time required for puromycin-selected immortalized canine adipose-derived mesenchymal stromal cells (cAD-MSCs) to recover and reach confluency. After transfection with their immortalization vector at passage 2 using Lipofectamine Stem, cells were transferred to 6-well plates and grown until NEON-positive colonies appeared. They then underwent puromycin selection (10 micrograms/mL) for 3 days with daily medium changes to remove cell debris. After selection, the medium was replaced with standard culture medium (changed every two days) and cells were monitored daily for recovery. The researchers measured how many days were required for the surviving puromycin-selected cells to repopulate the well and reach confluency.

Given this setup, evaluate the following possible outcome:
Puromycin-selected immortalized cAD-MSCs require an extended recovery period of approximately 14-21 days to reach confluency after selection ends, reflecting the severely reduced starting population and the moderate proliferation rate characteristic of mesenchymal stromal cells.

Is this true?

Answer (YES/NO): NO